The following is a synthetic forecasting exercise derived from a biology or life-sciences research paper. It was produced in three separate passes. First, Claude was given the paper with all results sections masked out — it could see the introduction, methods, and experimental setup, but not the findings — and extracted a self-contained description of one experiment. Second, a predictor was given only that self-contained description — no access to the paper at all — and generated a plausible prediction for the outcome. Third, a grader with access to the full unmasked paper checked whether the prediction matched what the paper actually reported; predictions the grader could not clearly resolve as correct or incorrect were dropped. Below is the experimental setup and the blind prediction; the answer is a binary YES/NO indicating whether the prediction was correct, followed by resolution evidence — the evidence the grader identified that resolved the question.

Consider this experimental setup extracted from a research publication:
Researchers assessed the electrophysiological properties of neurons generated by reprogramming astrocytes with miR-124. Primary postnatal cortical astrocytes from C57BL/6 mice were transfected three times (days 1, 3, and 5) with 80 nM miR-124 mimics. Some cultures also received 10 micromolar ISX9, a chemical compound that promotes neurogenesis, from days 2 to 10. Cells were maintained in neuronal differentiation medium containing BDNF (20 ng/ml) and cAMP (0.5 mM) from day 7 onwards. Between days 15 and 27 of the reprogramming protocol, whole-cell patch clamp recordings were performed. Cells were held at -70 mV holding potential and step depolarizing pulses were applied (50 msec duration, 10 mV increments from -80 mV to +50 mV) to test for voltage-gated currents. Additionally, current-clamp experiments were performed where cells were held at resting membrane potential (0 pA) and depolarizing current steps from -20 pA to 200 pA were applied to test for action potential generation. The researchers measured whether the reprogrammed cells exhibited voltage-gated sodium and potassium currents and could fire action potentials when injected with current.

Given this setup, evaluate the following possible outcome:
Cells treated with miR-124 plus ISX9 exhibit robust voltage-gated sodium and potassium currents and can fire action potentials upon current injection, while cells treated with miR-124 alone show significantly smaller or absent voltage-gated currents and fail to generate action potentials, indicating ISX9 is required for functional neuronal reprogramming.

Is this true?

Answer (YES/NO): YES